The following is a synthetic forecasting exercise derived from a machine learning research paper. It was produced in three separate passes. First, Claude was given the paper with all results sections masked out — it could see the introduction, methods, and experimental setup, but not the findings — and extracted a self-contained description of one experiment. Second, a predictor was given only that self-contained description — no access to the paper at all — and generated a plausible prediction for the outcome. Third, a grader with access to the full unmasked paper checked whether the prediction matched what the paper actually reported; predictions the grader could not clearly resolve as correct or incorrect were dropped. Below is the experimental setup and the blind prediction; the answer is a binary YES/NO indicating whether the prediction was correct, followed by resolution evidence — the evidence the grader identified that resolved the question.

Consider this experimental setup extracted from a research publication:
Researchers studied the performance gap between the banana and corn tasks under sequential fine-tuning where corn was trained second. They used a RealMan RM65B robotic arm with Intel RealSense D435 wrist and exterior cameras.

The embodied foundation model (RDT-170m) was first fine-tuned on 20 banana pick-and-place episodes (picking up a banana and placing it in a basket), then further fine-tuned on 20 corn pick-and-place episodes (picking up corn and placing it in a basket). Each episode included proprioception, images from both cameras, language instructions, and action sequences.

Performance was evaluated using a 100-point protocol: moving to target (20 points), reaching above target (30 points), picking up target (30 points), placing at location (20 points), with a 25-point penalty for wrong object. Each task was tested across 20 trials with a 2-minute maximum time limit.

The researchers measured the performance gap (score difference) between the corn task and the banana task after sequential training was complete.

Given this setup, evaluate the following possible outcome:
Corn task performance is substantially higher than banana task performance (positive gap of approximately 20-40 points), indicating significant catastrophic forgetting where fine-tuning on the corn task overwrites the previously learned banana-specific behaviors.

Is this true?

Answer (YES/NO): YES